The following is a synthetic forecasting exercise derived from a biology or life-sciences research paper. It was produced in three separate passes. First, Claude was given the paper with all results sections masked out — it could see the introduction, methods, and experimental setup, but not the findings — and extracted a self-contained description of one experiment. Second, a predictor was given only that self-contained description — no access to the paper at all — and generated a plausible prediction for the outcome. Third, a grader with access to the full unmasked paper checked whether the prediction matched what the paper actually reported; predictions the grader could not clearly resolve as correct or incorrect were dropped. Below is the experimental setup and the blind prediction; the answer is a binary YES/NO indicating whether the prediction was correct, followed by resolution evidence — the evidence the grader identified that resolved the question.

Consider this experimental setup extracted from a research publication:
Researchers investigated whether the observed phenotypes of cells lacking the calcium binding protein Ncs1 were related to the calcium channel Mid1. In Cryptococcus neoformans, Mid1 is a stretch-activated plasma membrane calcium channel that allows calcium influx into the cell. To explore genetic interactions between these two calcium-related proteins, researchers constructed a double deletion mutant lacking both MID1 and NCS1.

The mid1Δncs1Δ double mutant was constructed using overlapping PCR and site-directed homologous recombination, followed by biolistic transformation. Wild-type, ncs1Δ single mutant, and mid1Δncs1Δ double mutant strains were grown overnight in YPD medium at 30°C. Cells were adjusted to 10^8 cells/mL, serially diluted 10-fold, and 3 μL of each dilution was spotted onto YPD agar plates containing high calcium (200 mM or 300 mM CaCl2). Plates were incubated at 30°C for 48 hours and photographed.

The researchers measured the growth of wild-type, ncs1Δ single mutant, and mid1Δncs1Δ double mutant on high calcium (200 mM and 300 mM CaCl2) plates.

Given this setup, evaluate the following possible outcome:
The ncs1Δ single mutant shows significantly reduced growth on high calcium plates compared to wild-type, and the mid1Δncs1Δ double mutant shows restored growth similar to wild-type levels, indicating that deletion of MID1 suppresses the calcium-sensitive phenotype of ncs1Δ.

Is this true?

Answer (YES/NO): NO